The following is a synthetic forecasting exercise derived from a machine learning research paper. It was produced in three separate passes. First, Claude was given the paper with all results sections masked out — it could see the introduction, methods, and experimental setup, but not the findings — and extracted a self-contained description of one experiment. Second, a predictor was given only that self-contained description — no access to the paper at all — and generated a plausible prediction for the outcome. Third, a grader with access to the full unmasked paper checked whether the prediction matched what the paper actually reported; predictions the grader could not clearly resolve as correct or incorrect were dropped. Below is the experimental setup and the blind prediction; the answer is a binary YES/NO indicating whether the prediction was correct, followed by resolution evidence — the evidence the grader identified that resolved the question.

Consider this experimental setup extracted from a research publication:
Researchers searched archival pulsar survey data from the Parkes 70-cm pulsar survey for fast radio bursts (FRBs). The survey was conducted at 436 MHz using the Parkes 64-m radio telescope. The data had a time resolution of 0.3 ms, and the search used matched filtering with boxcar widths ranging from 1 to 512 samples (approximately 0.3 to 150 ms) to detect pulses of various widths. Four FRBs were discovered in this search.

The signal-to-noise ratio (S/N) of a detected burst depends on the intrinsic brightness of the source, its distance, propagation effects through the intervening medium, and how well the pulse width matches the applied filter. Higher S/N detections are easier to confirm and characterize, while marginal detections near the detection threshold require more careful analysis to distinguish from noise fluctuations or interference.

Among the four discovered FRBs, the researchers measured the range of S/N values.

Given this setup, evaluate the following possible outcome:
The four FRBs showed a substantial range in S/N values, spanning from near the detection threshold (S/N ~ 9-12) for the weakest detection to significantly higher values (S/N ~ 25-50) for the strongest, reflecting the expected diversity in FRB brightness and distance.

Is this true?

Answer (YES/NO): NO